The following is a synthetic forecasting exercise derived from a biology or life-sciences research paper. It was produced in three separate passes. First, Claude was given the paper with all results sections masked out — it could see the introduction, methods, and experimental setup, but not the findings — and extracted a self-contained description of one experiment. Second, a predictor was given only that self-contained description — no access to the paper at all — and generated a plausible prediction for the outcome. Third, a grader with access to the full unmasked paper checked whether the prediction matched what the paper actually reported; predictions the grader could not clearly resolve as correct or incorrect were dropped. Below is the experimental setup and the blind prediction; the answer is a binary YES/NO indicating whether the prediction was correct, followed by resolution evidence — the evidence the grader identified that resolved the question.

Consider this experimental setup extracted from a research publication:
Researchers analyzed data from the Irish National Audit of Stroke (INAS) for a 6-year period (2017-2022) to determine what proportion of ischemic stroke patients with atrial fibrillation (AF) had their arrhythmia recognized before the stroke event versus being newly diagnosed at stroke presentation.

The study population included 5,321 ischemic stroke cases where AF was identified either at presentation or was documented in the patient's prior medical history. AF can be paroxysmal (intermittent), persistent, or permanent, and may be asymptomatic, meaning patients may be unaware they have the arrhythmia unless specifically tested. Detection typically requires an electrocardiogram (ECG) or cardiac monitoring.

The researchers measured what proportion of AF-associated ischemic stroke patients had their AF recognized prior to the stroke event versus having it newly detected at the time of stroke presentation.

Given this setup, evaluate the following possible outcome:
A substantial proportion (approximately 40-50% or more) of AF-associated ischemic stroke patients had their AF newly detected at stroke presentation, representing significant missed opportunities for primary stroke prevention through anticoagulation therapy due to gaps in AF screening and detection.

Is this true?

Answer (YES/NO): YES